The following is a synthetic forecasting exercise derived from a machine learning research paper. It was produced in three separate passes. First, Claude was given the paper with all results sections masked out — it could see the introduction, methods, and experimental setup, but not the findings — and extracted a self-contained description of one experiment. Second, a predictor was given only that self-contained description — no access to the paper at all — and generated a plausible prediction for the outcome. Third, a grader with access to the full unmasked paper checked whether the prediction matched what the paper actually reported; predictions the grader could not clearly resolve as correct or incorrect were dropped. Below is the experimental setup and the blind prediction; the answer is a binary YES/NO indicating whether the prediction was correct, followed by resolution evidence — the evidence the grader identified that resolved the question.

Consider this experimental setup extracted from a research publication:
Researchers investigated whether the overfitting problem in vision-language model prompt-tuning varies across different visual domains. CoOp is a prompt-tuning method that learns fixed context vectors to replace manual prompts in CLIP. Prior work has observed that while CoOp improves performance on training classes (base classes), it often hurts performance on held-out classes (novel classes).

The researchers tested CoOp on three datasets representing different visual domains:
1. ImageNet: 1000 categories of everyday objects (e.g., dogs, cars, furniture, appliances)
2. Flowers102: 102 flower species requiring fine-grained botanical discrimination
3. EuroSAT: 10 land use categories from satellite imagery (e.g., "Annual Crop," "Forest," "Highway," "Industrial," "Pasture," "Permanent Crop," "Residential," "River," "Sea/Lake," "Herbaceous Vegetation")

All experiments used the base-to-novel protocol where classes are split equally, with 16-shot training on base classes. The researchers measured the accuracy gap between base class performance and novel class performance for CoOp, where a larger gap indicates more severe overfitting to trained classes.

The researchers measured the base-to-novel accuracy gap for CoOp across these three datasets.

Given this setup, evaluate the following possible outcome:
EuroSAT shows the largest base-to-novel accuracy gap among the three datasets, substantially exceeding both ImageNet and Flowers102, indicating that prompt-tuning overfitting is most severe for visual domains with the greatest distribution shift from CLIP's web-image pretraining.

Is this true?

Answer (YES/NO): NO